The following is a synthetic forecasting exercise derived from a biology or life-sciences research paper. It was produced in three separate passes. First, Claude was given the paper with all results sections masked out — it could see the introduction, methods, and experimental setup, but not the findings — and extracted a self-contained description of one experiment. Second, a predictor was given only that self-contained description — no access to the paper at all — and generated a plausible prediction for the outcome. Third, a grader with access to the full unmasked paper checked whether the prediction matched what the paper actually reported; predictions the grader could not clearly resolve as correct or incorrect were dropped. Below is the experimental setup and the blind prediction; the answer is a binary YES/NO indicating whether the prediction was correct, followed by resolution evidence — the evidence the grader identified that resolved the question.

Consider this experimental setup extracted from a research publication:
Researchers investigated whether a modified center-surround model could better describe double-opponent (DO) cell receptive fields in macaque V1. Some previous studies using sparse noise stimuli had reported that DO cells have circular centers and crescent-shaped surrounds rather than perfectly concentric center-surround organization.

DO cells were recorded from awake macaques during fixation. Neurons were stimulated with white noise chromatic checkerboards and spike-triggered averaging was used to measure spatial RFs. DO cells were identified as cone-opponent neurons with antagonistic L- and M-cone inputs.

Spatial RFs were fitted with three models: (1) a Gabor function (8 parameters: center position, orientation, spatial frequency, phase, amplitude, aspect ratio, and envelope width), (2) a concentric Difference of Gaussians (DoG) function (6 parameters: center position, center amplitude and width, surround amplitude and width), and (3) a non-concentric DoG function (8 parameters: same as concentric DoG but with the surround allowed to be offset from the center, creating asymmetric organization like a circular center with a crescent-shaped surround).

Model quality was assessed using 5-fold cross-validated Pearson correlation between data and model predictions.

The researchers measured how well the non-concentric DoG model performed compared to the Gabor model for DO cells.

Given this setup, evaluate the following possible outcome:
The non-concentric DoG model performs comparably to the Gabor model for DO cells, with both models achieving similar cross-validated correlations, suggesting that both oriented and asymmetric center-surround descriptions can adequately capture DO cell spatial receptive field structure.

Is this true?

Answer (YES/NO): YES